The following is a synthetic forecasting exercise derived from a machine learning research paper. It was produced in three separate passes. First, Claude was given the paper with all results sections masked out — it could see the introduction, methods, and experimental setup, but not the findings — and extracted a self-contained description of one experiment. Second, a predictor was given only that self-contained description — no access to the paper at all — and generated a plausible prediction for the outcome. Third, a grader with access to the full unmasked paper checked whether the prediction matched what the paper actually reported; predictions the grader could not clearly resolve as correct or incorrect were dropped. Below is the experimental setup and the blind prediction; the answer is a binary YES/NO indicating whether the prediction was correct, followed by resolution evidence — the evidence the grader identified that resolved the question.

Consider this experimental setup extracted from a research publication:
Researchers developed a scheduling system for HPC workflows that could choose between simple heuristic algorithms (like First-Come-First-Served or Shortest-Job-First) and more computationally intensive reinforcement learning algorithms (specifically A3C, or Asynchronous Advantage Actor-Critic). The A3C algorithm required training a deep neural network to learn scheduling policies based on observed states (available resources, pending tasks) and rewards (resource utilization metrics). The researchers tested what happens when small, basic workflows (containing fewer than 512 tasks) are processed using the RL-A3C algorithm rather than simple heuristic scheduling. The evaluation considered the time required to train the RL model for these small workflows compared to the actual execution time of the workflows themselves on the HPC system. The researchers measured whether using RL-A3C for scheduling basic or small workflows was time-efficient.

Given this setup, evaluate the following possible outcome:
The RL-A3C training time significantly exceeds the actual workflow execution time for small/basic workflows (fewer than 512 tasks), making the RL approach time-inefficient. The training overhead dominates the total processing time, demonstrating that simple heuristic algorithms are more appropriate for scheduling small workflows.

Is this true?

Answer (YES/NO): YES